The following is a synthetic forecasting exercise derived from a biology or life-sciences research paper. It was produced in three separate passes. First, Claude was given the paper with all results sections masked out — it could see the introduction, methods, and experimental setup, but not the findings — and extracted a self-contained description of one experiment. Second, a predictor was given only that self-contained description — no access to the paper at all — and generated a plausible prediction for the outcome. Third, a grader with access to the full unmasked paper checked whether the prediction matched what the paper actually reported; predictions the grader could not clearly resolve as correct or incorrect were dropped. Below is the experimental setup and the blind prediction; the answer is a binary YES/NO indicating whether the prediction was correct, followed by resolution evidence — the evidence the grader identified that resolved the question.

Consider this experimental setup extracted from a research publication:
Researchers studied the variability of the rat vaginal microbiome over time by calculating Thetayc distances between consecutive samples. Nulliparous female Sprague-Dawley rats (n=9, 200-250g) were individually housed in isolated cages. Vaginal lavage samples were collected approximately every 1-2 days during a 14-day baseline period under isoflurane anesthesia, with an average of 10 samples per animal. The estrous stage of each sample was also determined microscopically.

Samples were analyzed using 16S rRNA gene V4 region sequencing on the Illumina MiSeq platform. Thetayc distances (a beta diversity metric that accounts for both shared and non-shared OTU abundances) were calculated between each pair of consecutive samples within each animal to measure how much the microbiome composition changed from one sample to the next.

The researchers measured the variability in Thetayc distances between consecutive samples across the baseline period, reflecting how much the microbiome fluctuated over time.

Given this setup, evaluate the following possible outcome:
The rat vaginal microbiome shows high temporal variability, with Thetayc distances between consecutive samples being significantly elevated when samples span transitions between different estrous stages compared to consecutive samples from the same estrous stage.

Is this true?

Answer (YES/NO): NO